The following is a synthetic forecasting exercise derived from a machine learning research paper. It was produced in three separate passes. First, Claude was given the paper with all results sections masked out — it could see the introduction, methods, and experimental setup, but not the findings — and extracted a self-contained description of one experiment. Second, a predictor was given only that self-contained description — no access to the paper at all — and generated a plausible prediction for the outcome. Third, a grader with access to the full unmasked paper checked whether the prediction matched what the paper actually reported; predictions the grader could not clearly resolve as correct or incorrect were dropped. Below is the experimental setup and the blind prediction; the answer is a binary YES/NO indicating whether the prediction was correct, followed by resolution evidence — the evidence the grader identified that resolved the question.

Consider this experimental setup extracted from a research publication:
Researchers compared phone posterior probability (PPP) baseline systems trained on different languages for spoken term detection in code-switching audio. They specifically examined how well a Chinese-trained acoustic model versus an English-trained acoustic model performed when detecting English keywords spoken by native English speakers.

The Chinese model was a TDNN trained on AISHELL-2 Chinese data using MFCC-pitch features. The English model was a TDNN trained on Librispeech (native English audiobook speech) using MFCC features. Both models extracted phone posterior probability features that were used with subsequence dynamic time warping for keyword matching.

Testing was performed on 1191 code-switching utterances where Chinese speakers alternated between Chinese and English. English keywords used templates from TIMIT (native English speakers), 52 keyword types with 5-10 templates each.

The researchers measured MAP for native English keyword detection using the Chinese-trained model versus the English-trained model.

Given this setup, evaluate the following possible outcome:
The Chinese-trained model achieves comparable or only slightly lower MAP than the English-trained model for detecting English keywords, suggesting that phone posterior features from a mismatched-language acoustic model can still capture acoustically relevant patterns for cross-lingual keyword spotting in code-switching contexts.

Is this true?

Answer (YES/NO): NO